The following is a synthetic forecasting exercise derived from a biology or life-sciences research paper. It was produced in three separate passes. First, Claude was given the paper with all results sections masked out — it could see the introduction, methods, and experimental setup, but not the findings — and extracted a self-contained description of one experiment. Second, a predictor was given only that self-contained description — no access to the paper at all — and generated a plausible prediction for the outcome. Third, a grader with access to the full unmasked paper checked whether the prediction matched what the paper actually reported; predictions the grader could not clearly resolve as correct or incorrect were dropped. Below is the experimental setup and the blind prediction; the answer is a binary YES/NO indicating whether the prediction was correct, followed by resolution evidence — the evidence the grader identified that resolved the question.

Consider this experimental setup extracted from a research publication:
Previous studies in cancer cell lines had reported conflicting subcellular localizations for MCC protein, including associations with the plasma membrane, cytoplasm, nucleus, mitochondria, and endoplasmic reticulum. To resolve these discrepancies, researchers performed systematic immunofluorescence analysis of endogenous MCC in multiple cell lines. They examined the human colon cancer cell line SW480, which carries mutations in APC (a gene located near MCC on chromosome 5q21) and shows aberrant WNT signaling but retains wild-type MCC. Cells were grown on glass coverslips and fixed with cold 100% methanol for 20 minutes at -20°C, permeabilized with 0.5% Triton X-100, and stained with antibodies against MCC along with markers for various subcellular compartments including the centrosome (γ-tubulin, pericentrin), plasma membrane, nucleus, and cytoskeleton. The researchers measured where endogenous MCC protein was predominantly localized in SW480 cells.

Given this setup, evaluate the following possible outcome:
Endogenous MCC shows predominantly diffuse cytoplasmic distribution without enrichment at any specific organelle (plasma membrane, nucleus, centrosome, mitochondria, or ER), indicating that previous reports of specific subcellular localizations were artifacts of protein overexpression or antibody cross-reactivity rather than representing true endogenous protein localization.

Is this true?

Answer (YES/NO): NO